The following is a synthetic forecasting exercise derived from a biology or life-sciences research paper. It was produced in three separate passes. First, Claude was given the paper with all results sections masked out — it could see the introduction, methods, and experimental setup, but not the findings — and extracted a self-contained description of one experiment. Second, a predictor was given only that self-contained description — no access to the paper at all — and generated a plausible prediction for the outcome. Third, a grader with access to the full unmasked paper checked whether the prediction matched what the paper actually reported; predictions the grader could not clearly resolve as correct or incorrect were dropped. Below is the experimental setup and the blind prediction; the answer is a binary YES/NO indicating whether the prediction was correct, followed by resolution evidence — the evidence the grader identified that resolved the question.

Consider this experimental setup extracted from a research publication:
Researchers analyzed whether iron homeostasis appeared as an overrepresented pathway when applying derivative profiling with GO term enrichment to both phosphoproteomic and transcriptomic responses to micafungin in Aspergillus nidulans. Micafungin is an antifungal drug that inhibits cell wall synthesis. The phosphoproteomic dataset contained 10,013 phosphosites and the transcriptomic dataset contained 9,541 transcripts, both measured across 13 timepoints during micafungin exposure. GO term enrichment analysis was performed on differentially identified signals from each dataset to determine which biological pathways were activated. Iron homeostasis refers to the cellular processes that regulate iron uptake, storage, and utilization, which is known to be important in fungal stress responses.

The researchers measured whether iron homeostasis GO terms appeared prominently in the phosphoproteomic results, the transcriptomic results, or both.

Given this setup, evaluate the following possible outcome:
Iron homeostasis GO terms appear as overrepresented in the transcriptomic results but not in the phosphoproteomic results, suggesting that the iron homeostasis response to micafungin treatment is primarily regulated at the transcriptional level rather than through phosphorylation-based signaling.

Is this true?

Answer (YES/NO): NO